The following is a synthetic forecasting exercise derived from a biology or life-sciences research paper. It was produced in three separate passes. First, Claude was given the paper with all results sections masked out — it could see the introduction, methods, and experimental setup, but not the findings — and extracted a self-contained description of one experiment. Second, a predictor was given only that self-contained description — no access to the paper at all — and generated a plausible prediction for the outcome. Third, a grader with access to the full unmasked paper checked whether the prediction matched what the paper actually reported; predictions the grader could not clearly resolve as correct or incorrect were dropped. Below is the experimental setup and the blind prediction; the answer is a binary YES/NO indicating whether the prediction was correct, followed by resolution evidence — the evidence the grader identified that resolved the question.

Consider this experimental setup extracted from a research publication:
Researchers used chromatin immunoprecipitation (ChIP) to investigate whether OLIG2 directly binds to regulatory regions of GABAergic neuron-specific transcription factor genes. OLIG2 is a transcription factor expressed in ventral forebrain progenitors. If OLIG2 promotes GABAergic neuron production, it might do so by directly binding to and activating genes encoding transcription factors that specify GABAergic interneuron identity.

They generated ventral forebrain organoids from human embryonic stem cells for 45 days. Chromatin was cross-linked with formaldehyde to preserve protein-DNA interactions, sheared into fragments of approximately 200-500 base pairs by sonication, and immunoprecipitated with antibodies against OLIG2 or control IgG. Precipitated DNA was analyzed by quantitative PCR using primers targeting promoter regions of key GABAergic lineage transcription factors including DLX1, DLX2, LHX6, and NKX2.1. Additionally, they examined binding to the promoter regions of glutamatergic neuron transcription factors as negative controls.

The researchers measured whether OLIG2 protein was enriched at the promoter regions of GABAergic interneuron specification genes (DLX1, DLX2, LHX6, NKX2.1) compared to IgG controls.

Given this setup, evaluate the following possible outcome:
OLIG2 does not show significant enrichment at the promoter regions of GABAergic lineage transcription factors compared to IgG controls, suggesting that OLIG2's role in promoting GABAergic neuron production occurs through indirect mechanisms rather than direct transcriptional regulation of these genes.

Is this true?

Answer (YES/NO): NO